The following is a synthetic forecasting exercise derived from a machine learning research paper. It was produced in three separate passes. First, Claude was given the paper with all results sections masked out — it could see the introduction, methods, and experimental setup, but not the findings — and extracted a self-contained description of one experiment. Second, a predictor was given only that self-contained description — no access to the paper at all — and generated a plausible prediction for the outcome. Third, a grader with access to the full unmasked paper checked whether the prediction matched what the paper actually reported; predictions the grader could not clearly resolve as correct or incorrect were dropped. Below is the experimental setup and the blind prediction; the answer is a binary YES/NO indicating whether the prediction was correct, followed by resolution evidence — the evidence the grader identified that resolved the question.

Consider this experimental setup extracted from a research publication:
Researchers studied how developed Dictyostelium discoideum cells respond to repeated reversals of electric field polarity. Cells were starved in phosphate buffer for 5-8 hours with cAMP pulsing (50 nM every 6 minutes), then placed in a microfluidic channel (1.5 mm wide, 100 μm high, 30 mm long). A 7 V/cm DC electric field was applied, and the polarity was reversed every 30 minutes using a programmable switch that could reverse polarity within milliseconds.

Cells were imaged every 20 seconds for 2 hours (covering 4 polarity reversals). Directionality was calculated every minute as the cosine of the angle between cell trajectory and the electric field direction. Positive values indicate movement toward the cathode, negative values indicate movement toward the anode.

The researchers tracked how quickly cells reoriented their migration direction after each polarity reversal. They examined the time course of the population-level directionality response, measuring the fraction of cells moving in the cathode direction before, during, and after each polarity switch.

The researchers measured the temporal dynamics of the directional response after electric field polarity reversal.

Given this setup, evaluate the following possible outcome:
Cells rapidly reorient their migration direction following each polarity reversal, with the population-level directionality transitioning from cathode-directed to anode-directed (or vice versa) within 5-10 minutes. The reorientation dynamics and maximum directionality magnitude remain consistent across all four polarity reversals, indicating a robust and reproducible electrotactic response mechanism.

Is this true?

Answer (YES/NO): NO